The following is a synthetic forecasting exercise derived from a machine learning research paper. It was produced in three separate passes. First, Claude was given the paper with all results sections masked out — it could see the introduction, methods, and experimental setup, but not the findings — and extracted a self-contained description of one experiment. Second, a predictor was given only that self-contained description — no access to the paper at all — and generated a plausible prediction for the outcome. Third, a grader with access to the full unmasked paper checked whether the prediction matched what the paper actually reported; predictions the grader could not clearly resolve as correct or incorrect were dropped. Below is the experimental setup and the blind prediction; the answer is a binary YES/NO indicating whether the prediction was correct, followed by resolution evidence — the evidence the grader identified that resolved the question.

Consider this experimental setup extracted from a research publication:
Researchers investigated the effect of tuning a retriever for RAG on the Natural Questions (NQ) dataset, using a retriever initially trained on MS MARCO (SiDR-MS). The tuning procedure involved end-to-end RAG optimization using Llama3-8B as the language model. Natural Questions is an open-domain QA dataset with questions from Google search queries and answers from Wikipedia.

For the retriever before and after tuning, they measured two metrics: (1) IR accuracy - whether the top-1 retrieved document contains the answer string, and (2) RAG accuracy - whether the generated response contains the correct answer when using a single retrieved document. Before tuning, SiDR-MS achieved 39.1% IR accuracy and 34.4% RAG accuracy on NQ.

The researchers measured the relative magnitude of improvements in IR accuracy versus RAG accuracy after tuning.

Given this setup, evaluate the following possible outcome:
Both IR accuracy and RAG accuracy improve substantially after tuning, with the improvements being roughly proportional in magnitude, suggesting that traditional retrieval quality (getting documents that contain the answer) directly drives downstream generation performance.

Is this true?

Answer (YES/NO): NO